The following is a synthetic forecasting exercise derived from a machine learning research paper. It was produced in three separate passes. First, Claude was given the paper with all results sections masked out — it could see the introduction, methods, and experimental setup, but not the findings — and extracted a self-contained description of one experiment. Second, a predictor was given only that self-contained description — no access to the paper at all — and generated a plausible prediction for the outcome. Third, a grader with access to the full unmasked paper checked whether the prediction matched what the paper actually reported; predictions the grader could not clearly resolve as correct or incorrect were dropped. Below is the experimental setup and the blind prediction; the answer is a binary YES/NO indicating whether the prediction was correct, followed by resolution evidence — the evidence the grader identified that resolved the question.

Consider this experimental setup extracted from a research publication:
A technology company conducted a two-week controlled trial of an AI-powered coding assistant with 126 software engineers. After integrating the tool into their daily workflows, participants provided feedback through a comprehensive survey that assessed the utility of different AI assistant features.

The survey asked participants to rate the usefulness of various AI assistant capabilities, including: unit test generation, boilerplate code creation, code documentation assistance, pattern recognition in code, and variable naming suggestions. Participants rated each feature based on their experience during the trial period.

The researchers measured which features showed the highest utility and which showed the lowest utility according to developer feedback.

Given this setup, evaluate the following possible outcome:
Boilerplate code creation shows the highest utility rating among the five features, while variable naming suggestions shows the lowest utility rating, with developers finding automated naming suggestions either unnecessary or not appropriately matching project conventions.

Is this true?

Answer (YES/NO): YES